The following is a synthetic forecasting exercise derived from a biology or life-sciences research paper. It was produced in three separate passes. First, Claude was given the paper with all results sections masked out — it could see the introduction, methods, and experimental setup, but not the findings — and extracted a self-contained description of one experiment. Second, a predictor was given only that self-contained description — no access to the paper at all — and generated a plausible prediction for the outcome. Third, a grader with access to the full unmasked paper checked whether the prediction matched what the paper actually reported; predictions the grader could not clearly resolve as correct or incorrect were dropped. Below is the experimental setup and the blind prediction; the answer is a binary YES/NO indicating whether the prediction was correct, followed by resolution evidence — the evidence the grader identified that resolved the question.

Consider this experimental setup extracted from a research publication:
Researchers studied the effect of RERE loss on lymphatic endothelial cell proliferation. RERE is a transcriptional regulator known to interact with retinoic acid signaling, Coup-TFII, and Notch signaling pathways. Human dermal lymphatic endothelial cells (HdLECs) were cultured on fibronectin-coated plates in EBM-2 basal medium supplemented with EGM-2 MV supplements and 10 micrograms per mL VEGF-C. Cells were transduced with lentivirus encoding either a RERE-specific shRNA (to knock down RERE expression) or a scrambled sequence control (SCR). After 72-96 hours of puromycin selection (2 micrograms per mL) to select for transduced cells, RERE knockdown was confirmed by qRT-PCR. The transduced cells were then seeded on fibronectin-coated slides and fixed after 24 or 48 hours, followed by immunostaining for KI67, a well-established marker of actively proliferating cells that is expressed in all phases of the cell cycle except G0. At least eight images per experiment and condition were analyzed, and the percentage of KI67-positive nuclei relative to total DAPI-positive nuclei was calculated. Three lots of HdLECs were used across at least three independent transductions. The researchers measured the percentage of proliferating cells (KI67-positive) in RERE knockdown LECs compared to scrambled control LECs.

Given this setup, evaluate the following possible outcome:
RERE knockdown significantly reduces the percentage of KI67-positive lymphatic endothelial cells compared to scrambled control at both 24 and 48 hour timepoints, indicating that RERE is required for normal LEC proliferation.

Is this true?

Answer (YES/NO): NO